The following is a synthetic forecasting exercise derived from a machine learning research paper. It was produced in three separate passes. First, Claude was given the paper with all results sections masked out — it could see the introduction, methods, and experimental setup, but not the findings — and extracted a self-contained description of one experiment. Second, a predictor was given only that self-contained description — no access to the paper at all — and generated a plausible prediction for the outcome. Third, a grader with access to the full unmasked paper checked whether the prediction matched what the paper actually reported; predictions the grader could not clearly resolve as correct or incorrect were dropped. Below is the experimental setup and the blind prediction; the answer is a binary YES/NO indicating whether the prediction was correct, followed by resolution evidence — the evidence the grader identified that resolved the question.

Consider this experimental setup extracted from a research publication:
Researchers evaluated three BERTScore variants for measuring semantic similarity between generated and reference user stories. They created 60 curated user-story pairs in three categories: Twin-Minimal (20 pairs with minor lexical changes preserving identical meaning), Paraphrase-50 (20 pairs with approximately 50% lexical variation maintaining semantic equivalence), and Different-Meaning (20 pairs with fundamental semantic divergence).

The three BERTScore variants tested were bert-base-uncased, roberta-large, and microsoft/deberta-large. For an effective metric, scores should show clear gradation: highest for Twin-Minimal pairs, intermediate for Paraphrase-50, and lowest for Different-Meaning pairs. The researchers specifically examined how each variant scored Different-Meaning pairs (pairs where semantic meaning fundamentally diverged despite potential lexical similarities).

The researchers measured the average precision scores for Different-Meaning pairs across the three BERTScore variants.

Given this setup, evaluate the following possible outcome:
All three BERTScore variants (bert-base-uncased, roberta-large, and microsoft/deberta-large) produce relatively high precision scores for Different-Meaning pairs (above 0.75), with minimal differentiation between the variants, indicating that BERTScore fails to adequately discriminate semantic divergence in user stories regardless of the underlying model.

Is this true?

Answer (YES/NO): NO